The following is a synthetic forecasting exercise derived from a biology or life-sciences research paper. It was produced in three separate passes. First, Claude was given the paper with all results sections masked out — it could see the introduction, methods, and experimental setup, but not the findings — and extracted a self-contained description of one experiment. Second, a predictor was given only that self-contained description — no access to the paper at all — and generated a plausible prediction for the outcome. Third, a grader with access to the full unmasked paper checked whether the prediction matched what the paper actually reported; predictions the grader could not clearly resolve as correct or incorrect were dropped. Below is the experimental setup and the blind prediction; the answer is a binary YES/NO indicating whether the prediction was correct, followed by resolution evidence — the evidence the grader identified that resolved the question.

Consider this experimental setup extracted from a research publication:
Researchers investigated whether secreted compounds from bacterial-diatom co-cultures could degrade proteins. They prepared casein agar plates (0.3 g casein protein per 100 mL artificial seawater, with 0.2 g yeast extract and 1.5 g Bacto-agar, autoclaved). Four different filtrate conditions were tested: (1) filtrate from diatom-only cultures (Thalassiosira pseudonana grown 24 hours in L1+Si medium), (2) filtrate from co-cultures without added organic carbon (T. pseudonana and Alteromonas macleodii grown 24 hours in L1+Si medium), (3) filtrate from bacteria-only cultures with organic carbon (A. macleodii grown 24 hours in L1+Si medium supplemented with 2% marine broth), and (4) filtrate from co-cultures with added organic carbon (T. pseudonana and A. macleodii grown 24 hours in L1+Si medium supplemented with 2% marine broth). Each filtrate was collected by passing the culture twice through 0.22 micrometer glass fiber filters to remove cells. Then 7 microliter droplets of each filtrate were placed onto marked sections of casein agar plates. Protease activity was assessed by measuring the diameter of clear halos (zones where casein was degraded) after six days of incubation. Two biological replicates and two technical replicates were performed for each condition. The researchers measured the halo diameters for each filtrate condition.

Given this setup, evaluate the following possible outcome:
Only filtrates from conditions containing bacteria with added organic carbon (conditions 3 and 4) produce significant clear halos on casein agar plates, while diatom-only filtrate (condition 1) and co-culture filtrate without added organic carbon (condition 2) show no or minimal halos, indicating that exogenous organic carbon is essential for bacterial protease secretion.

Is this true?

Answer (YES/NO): YES